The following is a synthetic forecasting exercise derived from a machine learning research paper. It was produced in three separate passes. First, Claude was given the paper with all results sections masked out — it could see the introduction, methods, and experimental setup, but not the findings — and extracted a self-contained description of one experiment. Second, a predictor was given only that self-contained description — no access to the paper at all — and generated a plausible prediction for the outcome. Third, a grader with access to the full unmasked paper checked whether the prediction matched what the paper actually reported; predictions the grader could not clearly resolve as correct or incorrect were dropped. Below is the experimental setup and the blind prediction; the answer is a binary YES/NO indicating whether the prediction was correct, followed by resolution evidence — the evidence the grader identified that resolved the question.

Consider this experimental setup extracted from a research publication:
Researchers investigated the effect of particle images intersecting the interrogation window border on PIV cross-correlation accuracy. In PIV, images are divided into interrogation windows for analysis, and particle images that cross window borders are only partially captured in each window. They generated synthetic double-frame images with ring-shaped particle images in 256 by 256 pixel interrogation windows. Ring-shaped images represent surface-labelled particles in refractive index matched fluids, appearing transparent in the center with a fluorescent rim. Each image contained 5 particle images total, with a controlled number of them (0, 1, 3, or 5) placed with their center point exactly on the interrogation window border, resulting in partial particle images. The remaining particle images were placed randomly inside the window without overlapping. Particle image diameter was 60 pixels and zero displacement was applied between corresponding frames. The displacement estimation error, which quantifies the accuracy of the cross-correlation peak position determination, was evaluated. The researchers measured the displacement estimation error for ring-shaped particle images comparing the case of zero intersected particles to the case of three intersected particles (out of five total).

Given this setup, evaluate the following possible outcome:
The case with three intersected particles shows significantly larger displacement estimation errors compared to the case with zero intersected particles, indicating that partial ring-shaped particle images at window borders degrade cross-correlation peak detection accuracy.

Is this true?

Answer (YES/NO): NO